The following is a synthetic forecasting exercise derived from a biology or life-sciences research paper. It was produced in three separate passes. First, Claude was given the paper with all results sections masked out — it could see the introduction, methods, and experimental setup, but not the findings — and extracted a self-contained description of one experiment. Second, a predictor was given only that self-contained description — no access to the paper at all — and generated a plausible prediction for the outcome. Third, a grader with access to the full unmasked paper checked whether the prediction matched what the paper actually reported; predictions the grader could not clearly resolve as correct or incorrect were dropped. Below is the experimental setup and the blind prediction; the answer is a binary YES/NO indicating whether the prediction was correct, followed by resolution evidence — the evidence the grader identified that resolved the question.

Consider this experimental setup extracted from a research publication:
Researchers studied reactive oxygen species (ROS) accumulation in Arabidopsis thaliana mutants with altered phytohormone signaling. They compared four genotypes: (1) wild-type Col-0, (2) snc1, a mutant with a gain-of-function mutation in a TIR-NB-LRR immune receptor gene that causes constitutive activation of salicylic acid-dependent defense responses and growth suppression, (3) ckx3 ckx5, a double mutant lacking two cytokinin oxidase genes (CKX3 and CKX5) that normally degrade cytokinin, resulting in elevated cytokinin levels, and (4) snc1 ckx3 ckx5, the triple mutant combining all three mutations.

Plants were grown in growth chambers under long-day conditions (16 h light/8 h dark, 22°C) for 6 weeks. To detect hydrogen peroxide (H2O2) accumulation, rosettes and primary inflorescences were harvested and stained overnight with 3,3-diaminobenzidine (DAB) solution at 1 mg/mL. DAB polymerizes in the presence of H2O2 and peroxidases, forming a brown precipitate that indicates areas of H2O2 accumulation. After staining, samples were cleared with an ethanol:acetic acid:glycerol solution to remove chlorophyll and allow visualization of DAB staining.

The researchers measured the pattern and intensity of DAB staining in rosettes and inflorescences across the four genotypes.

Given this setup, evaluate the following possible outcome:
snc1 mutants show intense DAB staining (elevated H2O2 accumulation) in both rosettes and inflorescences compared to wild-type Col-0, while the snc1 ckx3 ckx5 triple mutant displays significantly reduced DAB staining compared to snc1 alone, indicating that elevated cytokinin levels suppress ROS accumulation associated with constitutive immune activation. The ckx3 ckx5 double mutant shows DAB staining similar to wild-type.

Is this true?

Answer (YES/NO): NO